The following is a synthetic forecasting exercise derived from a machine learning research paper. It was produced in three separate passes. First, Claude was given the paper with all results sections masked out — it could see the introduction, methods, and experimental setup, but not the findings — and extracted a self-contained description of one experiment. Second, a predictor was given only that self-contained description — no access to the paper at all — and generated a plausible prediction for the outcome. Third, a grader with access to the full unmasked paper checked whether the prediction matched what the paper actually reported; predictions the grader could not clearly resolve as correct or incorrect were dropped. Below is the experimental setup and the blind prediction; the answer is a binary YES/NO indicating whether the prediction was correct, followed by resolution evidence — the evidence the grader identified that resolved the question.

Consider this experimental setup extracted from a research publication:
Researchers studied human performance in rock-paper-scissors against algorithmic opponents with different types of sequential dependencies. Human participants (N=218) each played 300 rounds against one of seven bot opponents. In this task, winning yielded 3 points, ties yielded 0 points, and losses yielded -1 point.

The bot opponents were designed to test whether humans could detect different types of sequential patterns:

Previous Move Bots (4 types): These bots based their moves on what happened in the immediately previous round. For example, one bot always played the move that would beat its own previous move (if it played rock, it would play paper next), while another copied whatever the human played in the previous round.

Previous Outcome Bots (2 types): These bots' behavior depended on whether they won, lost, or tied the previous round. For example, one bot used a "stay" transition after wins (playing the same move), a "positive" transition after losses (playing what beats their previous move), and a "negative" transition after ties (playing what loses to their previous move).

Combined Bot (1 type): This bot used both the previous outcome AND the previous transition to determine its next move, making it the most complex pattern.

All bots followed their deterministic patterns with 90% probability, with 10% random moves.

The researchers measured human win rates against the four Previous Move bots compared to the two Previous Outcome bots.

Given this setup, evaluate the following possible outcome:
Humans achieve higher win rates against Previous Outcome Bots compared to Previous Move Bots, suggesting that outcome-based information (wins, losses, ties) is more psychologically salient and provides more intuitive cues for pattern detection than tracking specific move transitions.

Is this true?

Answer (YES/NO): NO